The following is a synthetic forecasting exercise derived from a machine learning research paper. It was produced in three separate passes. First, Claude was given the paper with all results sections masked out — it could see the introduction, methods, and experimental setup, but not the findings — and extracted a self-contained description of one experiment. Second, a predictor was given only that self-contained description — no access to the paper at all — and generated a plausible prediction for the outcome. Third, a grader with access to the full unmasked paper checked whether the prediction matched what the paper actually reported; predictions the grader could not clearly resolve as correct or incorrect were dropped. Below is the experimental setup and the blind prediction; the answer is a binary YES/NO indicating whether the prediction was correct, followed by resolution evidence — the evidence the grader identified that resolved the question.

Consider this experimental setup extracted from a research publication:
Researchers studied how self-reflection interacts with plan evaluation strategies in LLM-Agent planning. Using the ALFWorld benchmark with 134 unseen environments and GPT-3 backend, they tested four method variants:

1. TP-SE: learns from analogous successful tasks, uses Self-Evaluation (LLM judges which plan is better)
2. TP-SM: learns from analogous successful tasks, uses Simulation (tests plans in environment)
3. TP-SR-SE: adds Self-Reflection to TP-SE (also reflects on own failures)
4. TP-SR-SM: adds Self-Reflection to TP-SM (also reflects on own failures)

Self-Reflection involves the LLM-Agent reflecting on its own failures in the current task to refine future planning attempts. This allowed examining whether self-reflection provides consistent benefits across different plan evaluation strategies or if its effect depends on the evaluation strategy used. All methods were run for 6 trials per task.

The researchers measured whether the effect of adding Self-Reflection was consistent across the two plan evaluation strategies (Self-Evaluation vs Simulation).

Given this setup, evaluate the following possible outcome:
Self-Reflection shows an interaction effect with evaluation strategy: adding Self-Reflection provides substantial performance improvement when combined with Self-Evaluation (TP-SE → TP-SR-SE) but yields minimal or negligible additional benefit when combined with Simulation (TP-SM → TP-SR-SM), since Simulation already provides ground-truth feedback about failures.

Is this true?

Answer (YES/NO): NO